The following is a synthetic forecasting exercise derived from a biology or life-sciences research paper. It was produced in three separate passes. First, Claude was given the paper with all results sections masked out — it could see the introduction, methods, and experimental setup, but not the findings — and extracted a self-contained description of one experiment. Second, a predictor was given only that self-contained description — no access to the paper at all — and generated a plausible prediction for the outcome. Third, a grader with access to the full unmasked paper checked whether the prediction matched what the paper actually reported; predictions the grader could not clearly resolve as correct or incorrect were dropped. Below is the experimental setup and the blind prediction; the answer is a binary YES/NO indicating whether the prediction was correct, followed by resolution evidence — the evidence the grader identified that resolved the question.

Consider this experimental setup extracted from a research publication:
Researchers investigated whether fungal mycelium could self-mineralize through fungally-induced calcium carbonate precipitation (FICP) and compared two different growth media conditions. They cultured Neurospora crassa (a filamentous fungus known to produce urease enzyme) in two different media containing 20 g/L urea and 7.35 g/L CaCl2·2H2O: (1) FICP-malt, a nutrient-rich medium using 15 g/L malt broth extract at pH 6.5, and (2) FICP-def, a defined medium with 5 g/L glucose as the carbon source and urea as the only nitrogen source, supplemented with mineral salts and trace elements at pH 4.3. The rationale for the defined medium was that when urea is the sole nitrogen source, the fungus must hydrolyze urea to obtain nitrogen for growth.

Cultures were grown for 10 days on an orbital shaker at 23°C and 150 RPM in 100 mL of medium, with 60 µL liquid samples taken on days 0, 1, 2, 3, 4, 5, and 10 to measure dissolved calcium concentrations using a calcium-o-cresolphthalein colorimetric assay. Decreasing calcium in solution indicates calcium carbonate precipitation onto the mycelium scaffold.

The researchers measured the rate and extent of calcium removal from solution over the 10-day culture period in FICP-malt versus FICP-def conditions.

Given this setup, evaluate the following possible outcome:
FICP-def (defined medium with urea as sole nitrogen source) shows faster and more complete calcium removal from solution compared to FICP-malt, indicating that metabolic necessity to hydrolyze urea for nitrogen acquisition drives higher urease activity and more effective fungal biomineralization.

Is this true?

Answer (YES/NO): YES